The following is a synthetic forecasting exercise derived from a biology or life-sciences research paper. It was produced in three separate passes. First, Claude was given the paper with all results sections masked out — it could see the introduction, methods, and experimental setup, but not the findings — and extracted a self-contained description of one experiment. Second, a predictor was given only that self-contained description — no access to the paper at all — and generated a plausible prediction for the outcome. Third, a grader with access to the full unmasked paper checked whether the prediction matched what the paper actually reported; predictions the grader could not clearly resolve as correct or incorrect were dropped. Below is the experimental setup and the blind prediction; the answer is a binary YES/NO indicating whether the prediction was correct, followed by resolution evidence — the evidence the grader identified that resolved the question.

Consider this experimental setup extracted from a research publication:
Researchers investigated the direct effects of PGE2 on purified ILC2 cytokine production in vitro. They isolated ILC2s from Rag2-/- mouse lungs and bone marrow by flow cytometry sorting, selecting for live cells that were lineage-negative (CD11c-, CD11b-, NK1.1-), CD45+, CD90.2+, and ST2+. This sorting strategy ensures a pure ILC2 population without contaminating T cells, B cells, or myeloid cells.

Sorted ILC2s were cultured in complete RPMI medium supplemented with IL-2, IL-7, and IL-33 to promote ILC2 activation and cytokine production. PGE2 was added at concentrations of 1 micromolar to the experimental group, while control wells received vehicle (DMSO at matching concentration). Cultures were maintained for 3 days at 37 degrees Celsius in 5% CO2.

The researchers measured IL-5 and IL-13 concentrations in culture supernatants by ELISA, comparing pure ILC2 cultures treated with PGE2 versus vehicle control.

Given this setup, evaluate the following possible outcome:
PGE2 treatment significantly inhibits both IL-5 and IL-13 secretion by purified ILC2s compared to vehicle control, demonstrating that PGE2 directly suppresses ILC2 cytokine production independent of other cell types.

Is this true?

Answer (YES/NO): NO